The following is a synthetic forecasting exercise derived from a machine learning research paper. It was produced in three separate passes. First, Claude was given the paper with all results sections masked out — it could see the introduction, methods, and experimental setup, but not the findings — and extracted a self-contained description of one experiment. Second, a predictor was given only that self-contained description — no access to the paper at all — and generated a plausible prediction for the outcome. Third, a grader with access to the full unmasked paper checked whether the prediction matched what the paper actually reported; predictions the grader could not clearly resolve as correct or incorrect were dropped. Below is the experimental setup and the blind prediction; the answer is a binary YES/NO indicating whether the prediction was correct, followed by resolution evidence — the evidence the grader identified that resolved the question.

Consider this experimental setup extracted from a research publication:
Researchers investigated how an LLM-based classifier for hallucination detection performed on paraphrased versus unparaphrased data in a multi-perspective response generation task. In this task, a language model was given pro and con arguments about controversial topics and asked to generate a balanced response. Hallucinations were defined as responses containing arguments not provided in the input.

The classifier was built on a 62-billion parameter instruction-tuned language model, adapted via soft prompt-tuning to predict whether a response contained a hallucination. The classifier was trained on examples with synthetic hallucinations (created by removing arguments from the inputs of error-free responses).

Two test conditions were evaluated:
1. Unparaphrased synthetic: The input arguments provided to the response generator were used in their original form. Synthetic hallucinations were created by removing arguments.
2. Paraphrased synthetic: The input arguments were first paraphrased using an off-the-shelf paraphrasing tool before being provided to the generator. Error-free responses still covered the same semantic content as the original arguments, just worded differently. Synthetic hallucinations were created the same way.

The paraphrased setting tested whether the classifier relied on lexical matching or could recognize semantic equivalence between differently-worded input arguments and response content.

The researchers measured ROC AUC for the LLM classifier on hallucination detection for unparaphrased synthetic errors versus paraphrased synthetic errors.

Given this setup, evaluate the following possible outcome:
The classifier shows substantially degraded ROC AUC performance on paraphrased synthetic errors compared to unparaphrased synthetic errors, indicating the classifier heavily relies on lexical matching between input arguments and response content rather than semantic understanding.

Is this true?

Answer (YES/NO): NO